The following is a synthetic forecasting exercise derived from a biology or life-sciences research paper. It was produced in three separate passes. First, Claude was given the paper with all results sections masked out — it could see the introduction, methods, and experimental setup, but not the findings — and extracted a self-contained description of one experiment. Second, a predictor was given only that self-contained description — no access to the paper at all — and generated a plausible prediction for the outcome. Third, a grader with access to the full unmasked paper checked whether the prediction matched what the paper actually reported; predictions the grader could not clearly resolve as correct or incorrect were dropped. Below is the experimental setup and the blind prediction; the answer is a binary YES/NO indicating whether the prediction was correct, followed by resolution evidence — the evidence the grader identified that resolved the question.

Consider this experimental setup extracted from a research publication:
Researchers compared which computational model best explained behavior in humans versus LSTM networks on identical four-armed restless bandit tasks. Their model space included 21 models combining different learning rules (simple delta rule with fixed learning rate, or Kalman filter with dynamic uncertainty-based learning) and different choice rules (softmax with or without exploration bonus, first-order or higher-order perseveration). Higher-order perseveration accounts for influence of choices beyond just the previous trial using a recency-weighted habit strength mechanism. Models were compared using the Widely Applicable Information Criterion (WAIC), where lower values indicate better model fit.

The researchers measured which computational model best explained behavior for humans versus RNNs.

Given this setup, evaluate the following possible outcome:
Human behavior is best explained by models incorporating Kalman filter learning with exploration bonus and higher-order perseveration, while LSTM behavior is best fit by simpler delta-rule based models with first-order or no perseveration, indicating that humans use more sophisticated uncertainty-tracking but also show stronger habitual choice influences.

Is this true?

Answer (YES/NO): NO